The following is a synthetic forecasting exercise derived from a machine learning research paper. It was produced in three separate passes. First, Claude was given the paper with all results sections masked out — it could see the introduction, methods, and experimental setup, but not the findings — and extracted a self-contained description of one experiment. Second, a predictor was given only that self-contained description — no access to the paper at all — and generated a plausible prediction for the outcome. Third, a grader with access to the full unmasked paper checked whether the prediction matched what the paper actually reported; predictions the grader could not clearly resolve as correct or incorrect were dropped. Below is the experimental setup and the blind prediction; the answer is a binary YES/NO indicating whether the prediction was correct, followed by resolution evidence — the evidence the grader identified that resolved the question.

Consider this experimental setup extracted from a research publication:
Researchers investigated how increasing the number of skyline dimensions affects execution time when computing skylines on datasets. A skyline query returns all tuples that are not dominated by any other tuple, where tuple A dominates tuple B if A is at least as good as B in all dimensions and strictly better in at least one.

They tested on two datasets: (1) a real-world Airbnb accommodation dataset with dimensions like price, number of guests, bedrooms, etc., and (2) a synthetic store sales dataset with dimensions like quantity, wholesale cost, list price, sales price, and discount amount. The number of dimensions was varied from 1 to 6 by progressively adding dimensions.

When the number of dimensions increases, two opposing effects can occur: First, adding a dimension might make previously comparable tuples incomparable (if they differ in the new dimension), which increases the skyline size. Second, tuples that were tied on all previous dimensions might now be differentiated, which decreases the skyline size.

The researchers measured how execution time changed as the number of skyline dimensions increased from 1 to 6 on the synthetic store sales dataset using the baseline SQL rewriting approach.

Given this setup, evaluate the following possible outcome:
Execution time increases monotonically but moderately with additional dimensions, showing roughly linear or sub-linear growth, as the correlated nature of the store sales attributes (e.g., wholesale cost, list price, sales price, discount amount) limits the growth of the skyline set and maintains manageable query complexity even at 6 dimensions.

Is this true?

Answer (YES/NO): NO